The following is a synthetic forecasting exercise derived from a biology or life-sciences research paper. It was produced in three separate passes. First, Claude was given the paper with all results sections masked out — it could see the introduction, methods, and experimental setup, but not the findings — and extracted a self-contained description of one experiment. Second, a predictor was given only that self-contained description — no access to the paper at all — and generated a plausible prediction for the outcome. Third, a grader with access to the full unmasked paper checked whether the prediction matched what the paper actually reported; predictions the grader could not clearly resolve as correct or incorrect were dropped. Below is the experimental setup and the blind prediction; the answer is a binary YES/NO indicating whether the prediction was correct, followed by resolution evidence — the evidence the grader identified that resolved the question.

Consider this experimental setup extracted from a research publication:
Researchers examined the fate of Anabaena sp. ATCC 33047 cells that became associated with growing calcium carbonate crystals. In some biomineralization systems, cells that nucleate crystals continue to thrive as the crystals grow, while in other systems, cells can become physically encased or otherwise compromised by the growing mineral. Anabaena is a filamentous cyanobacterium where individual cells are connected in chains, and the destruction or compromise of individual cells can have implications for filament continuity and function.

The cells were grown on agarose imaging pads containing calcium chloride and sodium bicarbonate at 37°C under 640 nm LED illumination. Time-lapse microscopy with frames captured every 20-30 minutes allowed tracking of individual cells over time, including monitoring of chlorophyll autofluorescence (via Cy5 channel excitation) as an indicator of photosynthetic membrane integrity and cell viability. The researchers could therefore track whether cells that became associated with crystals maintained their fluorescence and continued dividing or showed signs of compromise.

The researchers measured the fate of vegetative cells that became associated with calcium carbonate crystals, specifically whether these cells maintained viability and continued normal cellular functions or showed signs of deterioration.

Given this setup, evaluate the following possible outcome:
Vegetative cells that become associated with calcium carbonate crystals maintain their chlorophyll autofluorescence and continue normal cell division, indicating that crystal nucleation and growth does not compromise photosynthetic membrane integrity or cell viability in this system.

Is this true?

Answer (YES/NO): NO